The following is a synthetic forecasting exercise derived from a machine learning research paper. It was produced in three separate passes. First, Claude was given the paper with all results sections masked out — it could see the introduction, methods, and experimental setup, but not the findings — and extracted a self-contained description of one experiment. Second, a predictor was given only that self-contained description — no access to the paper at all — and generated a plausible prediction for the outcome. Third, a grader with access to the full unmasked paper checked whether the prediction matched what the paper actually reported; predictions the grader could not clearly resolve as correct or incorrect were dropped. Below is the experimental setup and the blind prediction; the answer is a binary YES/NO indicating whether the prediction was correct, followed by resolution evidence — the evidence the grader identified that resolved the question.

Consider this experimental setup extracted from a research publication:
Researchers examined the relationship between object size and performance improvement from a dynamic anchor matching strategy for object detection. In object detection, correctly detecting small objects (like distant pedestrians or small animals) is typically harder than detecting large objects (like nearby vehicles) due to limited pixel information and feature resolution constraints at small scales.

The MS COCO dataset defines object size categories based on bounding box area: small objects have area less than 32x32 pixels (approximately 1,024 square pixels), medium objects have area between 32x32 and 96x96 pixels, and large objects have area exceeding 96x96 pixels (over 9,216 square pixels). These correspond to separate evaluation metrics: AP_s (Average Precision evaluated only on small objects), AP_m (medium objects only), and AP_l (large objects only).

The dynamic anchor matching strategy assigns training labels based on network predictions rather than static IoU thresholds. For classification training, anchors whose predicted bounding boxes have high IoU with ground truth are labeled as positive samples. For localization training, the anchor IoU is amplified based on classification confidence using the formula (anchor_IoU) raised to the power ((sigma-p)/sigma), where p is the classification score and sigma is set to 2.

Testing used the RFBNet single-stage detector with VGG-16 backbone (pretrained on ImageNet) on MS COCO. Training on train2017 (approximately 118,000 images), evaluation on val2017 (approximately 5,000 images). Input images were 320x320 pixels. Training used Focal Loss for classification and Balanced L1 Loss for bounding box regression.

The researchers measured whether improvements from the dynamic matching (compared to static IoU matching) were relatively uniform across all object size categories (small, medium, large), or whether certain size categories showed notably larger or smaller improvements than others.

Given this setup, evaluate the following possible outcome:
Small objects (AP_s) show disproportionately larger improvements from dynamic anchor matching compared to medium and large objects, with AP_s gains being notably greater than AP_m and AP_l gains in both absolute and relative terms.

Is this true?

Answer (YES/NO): NO